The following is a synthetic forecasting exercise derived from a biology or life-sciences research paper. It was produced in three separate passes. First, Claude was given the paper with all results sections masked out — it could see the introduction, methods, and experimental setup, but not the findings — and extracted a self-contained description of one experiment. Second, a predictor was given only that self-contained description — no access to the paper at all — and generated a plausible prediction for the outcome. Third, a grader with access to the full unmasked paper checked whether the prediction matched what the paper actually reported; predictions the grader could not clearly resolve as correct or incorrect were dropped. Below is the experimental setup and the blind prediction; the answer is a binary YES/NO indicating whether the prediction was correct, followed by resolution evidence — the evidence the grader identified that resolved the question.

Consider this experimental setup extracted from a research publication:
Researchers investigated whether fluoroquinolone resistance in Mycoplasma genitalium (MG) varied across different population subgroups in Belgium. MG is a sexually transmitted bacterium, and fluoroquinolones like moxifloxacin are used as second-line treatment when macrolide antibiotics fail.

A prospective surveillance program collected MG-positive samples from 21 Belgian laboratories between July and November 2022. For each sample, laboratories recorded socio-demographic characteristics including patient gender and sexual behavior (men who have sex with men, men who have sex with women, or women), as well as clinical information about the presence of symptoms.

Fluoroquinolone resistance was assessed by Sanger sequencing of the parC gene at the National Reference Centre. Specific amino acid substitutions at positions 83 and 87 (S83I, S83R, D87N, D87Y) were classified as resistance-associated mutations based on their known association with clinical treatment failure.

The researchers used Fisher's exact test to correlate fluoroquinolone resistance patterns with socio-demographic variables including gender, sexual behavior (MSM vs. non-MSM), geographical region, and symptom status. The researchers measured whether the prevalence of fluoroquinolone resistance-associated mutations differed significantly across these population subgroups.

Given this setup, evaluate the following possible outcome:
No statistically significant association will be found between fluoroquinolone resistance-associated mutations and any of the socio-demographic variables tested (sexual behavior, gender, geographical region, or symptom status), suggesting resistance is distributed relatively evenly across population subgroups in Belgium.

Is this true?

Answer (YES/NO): YES